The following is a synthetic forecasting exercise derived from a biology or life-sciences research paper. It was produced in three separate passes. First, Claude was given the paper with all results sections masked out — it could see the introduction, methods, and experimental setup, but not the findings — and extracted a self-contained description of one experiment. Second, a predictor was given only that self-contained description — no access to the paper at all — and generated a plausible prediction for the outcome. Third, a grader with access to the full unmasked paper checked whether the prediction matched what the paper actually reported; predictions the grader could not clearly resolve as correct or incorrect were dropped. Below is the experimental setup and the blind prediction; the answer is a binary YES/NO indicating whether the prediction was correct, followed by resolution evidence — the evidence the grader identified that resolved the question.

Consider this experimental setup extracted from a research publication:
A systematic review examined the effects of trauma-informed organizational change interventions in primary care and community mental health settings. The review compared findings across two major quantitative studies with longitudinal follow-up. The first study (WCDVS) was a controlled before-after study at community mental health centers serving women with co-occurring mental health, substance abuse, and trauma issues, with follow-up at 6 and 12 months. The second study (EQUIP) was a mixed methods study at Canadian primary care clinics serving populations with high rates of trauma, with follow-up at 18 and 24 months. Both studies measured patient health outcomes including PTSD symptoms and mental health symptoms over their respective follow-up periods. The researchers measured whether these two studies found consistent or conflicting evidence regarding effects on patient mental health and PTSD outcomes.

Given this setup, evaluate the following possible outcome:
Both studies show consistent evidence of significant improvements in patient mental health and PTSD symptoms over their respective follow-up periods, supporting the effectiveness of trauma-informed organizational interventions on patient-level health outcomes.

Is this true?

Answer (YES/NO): NO